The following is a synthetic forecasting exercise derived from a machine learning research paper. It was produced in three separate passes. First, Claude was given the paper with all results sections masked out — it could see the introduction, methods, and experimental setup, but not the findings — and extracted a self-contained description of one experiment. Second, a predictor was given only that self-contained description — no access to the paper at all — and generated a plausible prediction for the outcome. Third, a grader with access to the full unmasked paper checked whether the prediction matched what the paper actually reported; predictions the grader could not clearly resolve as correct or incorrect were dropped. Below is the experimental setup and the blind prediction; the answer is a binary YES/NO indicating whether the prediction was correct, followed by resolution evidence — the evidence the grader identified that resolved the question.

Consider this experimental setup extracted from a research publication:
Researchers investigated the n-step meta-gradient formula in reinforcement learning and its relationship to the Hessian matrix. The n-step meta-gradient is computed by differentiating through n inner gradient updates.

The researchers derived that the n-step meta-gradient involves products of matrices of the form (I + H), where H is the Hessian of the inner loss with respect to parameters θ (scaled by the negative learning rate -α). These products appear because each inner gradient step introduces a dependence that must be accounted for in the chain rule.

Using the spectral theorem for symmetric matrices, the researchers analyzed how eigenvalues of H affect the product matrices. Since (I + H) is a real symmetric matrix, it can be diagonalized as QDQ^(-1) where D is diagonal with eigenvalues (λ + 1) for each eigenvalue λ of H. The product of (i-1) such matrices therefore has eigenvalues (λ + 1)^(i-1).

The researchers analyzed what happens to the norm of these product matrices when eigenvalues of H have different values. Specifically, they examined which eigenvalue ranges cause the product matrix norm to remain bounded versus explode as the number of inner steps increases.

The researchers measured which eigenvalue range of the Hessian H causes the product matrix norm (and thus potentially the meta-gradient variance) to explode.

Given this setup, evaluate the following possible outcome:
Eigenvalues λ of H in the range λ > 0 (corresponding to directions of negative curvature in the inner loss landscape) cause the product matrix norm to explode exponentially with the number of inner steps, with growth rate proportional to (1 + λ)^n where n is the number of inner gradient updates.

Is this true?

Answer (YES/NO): YES